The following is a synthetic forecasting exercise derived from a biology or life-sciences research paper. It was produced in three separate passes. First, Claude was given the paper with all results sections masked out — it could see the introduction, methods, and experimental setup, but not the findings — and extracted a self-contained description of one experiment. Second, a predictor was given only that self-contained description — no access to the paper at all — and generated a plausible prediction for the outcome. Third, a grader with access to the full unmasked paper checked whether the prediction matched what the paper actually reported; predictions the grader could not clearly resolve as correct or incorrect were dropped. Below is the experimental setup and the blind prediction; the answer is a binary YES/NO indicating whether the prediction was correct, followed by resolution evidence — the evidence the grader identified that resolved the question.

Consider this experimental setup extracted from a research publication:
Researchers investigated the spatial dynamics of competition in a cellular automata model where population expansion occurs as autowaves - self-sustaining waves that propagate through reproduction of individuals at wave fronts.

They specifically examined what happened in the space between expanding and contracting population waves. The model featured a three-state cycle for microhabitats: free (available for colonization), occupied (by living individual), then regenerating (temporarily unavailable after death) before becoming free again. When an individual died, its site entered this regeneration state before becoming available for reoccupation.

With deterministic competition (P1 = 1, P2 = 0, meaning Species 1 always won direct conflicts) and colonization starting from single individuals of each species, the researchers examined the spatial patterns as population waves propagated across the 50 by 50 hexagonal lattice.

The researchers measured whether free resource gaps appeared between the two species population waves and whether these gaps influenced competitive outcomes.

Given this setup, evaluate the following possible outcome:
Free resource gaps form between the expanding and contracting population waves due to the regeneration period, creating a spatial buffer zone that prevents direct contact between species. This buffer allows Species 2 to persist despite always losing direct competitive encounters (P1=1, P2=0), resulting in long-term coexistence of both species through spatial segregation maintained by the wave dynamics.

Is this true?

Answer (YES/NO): NO